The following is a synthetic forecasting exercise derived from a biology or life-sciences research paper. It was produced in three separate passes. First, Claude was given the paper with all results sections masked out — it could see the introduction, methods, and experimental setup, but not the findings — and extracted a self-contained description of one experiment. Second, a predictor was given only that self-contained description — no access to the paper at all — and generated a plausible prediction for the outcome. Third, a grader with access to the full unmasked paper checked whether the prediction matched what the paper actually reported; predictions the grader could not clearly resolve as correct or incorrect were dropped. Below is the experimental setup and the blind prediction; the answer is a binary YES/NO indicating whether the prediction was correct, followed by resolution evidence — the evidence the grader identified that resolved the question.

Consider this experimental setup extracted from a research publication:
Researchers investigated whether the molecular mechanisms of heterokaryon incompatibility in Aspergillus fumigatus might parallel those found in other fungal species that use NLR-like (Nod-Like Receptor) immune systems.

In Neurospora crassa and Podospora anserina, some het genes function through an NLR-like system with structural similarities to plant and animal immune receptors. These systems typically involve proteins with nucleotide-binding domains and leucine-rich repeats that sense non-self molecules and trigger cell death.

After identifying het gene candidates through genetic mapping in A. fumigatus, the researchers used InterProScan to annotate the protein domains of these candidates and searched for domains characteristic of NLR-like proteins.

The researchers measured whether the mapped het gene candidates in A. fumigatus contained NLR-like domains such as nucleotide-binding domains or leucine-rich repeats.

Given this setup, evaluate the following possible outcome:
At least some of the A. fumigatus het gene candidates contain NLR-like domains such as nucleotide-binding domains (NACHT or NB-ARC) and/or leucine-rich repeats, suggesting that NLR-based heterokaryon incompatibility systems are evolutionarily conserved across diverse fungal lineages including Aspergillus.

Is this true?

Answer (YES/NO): YES